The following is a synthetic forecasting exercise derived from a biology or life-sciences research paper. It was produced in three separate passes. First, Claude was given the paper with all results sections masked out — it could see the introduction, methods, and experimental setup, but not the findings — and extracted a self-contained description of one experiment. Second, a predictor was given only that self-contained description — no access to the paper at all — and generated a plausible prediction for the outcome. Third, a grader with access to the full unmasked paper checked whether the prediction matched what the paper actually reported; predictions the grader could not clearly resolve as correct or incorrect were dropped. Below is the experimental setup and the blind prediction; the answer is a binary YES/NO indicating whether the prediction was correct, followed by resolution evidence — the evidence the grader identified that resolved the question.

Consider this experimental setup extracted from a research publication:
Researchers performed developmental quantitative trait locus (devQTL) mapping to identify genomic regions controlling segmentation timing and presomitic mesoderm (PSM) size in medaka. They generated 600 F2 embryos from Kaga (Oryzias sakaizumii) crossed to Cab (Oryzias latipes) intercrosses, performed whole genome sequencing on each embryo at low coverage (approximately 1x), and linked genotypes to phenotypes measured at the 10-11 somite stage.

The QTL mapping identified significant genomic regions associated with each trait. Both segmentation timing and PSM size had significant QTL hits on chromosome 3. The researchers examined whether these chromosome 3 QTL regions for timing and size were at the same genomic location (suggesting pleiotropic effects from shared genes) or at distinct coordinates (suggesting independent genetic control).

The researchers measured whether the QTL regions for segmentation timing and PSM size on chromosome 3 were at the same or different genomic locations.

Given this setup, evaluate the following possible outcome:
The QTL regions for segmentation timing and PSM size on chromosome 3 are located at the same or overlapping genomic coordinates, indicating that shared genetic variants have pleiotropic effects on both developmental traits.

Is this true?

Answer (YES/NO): NO